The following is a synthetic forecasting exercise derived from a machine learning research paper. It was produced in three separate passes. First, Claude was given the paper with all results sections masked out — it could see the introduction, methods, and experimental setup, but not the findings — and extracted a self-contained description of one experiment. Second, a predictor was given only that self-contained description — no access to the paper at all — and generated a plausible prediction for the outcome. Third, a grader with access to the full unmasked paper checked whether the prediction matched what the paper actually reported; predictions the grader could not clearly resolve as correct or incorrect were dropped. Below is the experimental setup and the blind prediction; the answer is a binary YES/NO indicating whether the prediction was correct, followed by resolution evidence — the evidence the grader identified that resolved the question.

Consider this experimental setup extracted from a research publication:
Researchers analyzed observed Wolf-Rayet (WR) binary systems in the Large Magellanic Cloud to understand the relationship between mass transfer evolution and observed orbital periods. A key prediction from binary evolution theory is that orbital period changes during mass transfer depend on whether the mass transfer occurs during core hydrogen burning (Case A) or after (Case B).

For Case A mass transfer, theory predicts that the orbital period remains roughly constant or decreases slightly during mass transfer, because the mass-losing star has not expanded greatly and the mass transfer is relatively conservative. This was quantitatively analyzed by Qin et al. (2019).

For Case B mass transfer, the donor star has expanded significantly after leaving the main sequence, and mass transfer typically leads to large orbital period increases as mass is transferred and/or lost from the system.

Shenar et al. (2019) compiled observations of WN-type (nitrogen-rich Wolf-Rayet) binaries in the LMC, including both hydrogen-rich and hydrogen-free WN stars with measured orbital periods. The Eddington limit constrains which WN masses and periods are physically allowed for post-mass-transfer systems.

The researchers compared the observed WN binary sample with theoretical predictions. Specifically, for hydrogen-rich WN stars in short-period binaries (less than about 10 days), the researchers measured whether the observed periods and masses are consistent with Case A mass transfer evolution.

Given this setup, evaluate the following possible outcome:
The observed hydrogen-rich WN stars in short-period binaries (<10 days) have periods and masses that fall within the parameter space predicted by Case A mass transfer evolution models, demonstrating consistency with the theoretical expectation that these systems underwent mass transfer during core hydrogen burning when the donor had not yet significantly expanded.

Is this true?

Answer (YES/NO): NO